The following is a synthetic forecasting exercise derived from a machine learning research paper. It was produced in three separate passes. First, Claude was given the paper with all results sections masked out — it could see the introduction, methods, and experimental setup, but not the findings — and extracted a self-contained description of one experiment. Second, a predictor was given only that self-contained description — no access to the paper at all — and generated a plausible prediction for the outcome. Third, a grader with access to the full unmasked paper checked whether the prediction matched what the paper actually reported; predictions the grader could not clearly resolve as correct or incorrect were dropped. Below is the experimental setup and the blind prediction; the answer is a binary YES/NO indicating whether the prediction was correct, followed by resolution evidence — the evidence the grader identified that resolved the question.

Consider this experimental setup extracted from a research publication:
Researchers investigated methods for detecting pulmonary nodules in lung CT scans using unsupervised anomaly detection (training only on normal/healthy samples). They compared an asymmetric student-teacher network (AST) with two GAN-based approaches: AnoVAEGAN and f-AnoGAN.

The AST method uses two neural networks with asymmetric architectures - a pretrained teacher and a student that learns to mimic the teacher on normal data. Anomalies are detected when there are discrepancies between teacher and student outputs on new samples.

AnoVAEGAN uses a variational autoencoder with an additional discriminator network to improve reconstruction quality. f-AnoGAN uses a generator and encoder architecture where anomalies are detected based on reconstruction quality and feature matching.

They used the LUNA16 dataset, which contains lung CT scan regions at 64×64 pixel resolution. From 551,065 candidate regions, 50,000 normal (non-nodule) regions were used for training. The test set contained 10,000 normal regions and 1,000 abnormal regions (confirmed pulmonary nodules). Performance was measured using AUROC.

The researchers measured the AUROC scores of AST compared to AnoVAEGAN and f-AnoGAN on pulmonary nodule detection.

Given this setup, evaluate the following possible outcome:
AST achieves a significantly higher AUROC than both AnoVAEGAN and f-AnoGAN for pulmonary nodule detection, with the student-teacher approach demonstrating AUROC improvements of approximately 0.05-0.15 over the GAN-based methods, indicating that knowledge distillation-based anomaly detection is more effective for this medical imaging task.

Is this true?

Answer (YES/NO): NO